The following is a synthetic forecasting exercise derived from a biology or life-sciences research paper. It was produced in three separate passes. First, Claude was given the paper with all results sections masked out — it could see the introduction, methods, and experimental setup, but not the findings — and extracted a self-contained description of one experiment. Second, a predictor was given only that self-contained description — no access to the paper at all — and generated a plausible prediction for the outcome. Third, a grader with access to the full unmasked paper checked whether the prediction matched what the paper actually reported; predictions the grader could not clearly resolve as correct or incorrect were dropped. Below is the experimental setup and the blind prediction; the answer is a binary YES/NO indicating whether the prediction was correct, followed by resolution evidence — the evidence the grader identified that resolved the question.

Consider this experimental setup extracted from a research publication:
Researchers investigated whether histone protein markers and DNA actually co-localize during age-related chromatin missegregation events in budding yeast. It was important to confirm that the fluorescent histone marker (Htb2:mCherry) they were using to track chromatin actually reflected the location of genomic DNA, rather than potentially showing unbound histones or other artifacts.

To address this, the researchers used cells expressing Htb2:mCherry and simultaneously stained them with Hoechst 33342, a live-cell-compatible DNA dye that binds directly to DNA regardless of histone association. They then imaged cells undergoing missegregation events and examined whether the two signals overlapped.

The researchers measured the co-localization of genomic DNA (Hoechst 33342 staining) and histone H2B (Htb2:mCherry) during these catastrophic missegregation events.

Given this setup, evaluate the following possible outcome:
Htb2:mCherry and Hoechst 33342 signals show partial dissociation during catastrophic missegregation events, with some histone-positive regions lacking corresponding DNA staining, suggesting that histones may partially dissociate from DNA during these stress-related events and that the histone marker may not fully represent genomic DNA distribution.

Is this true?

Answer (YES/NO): NO